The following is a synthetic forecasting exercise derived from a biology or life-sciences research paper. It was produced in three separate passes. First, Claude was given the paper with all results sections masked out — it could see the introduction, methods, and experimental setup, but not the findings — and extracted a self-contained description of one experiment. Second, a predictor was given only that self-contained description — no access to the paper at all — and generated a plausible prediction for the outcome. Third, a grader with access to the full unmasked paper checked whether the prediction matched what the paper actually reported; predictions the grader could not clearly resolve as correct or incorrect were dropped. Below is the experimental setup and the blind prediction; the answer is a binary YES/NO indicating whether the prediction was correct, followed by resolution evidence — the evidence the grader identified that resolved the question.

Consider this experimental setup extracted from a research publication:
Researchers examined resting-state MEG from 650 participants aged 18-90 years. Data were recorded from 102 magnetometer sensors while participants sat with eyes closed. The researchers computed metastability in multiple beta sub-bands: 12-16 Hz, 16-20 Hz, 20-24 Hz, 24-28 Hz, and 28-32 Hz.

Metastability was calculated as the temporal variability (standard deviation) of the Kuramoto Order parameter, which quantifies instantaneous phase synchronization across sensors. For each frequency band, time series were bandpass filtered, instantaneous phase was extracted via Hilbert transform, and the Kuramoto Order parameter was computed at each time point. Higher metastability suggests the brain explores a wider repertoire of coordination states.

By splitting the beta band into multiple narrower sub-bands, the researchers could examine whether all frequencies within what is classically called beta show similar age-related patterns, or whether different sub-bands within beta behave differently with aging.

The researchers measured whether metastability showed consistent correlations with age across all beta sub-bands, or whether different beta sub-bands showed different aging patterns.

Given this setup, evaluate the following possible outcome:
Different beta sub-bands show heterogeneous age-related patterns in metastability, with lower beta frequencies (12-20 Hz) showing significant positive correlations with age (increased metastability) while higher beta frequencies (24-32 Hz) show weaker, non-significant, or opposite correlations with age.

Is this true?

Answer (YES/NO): NO